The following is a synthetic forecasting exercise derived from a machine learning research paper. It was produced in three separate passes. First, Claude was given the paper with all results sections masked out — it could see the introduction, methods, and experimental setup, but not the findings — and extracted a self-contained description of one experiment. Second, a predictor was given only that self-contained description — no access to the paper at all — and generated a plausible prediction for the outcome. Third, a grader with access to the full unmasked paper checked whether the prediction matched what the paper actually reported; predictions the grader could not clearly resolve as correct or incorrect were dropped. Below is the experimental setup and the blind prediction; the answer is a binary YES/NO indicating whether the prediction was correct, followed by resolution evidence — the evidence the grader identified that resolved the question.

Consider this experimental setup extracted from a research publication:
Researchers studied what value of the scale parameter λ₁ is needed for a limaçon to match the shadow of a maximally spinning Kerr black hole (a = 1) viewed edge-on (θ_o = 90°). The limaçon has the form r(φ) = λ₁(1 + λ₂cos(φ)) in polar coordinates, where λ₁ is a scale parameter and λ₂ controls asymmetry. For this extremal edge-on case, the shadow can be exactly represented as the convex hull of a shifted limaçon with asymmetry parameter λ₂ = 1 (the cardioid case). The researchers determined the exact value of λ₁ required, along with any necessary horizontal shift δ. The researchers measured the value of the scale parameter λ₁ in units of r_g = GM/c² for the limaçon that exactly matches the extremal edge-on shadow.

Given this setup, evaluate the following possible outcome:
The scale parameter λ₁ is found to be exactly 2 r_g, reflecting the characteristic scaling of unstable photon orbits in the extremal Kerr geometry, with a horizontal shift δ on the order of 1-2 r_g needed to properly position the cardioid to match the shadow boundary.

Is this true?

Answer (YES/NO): NO